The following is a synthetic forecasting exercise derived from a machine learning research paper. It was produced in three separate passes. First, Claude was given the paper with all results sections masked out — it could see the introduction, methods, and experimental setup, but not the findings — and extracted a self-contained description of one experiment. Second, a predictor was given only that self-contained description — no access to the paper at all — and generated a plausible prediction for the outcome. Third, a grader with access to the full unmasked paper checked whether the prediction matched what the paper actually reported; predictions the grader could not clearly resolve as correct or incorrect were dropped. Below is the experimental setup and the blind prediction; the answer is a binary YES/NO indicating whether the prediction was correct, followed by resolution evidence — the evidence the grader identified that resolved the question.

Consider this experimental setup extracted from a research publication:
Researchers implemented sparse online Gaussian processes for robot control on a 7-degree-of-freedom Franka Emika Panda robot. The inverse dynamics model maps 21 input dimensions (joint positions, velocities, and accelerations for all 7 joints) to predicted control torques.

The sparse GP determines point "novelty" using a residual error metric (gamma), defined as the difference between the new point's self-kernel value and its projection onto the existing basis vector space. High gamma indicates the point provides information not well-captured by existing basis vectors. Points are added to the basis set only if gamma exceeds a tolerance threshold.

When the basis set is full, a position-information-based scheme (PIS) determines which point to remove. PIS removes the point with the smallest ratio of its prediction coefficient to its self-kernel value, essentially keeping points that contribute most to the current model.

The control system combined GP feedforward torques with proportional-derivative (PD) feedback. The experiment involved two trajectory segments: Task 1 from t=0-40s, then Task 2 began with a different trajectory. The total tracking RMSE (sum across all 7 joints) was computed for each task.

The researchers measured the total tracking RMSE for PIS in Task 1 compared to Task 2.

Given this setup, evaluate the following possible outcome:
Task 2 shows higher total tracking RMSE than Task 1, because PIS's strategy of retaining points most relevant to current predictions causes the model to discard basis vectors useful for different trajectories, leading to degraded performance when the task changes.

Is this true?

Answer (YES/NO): YES